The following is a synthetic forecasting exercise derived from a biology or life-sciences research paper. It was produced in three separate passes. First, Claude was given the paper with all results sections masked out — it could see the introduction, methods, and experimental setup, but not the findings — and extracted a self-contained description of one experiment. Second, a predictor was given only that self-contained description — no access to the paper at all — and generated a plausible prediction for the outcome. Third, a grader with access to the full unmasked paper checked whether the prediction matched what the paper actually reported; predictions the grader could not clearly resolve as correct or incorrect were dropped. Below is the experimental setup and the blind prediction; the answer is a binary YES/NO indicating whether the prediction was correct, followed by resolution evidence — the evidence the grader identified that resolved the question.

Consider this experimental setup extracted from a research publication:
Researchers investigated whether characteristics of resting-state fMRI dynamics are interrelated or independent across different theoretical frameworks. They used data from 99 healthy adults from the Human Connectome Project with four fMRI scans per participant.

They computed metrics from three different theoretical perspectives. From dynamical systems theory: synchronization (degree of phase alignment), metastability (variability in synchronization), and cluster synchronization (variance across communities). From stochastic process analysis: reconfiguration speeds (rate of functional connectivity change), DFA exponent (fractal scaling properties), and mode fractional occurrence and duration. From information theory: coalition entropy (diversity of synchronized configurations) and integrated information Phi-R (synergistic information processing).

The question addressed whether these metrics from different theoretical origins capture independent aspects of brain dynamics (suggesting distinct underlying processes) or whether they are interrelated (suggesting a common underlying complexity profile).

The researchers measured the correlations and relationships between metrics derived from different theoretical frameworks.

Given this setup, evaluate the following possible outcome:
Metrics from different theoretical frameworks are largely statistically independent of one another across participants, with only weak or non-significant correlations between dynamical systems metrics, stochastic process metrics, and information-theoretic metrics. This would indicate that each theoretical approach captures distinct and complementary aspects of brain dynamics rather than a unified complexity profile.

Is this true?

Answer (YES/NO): NO